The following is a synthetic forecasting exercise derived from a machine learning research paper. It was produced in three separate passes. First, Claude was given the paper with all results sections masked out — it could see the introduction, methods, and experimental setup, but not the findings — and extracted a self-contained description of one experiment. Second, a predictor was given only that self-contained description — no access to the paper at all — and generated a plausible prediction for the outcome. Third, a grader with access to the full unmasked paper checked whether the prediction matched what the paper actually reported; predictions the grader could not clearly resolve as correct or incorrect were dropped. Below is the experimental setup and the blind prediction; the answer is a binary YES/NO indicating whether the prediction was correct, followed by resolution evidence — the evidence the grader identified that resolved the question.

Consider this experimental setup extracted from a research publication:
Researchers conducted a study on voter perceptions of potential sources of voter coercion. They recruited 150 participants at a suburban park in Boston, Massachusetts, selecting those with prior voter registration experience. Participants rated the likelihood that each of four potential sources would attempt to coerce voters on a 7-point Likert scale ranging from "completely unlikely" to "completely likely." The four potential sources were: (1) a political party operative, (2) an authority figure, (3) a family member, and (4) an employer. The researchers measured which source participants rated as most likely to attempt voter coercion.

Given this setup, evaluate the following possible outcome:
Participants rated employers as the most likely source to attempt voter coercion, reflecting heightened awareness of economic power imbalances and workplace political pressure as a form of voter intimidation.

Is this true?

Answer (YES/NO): NO